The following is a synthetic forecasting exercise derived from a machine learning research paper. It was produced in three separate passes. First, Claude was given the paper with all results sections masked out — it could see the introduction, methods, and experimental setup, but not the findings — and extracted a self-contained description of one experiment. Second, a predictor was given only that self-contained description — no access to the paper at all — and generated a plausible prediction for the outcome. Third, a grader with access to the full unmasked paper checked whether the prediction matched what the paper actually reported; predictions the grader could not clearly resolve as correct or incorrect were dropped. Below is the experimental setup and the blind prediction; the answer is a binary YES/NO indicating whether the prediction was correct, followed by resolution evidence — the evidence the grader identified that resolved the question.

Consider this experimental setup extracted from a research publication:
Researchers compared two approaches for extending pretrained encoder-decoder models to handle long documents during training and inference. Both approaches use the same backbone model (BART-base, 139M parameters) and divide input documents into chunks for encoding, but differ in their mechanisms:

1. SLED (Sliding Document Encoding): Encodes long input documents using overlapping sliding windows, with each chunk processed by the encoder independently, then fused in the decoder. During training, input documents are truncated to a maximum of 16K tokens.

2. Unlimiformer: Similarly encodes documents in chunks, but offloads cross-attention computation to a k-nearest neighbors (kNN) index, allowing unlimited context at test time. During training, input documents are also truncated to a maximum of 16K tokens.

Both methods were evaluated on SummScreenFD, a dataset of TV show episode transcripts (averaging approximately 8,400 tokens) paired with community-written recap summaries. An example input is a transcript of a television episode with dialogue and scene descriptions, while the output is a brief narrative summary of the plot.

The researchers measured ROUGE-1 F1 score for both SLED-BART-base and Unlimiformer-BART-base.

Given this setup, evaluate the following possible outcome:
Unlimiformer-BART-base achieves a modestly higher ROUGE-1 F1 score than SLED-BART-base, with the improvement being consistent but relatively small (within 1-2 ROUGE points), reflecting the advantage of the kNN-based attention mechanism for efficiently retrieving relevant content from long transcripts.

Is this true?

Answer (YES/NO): YES